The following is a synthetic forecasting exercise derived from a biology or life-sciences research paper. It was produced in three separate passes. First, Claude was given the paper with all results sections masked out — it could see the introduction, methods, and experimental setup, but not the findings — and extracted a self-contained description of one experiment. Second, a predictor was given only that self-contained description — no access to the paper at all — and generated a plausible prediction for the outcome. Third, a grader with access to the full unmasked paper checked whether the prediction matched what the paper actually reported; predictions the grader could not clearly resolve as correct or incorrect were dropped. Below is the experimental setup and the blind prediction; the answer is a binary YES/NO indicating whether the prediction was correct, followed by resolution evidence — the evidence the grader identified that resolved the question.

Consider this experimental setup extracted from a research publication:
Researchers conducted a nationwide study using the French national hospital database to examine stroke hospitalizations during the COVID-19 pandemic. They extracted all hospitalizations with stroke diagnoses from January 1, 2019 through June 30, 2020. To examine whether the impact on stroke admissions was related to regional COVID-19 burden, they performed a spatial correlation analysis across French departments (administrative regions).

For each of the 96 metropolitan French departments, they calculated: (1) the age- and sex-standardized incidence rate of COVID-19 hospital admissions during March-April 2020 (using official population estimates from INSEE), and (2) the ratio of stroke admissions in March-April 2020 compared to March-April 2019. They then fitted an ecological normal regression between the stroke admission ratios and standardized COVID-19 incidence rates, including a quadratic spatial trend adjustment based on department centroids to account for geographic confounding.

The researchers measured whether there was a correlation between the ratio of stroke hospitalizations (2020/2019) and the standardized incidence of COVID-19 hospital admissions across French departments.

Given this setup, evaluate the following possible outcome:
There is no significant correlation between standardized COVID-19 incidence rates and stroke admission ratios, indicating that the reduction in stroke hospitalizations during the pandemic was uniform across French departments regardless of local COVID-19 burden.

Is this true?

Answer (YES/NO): NO